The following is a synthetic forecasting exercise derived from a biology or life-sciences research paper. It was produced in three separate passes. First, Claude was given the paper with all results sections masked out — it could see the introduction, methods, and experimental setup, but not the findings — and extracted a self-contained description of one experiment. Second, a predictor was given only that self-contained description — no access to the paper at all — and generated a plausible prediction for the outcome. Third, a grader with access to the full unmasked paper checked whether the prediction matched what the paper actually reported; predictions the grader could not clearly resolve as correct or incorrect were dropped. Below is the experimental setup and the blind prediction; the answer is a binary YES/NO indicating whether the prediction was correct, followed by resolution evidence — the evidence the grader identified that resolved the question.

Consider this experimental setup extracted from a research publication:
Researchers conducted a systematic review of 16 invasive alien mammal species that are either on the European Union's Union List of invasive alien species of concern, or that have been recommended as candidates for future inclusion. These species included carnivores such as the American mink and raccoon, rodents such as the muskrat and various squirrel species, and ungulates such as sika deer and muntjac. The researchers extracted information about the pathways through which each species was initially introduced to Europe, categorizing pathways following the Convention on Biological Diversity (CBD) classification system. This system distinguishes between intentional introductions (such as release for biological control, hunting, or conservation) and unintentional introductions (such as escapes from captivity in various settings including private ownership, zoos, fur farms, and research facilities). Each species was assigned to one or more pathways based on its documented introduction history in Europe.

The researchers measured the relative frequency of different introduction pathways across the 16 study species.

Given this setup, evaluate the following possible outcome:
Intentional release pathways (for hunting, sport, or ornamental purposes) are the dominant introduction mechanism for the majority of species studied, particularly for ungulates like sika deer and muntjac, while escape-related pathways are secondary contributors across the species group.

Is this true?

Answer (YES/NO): NO